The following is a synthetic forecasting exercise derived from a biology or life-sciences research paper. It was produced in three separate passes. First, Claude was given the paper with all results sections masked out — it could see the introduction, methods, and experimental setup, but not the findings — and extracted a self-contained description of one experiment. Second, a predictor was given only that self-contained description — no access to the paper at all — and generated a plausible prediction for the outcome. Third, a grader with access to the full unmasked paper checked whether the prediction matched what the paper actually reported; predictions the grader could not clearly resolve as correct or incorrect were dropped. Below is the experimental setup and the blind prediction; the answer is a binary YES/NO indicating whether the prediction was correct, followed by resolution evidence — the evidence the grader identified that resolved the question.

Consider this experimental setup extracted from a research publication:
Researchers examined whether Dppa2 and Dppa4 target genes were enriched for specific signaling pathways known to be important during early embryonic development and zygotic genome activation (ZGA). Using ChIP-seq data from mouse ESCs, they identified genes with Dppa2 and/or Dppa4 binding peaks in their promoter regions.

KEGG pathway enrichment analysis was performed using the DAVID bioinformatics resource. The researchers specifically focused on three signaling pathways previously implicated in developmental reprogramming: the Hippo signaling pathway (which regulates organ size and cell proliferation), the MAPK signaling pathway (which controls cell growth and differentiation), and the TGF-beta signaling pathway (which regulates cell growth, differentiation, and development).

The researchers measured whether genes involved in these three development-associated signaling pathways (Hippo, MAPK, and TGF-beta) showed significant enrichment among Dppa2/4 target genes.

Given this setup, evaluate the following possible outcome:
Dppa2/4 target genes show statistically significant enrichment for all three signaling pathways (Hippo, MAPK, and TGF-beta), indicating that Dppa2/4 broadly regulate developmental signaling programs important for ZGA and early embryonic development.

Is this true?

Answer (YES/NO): YES